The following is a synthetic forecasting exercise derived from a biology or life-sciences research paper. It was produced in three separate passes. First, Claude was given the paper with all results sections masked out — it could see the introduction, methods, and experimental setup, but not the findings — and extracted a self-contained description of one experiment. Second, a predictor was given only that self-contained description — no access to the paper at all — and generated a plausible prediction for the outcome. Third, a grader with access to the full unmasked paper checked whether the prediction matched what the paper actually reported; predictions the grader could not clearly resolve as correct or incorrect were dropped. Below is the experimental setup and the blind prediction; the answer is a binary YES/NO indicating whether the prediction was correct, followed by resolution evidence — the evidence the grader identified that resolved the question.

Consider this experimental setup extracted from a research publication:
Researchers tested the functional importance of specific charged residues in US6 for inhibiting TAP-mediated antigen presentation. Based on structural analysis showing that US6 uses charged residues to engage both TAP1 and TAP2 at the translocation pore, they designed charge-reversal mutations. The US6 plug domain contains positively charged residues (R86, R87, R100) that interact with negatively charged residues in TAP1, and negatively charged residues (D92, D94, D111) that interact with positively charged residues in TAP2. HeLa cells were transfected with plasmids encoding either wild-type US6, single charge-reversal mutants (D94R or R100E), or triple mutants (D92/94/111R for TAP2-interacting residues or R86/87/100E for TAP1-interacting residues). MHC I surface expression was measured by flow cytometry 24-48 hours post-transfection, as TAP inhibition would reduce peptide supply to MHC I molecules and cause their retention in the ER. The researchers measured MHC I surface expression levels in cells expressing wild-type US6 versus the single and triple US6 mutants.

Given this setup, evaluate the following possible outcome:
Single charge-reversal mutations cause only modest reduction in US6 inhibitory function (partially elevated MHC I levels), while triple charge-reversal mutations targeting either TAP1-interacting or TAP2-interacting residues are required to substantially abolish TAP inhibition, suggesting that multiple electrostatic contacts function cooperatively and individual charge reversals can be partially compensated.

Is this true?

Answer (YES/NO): YES